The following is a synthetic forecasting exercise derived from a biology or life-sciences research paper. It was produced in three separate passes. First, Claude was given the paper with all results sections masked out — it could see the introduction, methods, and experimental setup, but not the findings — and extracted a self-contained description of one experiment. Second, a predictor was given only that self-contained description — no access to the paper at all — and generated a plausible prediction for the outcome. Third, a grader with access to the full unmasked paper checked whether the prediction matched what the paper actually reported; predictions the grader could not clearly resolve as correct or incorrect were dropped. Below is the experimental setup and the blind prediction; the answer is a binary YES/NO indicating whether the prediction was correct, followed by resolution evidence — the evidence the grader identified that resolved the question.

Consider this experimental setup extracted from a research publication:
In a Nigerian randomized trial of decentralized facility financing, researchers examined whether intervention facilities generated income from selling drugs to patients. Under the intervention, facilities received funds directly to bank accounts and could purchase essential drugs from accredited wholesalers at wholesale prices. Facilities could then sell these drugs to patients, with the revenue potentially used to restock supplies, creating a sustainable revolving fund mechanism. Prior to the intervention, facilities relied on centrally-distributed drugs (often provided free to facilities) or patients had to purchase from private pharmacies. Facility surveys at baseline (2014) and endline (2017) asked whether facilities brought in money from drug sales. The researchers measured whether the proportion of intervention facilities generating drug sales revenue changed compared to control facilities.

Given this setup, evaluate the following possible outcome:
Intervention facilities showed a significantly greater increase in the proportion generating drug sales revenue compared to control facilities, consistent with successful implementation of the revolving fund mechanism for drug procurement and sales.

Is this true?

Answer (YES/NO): YES